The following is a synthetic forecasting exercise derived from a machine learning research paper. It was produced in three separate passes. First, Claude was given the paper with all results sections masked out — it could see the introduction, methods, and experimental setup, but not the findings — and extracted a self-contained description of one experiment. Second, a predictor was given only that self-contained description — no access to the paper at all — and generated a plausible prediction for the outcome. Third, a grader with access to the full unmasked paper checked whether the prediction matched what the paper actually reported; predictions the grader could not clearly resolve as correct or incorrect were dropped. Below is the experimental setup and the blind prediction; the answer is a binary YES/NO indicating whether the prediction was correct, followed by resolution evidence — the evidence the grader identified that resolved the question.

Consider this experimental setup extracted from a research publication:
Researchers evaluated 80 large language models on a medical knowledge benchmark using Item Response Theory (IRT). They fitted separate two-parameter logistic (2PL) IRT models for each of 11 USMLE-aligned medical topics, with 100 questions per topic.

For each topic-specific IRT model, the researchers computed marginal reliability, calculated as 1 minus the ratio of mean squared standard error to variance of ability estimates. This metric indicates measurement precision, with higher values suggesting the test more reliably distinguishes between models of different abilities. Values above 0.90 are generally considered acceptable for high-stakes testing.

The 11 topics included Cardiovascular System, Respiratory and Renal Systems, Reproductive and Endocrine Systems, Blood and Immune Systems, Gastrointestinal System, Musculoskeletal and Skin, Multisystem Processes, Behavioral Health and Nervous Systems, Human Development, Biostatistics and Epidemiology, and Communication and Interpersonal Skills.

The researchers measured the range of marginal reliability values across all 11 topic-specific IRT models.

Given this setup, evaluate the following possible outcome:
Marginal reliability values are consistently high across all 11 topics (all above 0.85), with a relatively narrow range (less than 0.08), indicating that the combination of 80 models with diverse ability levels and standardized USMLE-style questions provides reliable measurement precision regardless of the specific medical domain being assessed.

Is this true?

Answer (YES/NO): YES